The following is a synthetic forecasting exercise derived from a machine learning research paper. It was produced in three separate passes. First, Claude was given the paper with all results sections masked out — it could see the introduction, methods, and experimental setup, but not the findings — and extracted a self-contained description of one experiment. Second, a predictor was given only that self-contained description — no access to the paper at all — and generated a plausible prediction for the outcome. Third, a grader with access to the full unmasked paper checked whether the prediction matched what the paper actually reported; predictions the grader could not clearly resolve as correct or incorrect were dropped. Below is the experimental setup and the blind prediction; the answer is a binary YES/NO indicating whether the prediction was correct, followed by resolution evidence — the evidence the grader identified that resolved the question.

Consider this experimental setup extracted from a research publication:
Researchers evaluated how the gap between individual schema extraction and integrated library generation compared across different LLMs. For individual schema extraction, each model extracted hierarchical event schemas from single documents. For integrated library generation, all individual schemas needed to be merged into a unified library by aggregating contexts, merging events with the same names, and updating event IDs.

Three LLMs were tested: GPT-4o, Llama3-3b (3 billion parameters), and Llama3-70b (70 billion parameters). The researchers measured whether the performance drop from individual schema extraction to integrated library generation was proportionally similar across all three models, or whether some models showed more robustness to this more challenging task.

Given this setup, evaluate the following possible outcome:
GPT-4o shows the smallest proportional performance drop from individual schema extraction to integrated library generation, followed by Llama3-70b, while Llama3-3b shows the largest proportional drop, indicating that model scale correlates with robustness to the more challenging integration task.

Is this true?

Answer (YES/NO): NO